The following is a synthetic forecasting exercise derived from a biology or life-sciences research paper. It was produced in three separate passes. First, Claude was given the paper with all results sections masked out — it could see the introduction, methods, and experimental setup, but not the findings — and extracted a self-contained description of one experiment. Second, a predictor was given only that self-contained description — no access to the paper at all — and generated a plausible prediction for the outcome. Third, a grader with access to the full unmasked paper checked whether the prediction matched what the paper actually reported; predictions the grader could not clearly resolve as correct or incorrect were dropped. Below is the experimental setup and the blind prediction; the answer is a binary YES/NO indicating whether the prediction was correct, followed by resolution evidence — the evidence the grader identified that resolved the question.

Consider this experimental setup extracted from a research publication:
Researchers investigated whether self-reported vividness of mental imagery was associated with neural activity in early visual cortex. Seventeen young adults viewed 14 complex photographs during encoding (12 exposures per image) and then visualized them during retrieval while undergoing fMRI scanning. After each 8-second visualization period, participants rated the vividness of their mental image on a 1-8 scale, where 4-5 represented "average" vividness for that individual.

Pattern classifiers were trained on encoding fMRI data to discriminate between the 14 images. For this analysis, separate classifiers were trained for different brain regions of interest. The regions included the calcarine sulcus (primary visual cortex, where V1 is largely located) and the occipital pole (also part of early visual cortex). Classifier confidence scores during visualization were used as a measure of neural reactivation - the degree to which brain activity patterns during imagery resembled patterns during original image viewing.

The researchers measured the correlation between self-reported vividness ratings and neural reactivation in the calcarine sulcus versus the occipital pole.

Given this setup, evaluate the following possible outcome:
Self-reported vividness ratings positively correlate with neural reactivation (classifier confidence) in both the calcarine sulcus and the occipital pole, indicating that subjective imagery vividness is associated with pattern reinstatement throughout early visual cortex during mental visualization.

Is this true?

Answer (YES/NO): NO